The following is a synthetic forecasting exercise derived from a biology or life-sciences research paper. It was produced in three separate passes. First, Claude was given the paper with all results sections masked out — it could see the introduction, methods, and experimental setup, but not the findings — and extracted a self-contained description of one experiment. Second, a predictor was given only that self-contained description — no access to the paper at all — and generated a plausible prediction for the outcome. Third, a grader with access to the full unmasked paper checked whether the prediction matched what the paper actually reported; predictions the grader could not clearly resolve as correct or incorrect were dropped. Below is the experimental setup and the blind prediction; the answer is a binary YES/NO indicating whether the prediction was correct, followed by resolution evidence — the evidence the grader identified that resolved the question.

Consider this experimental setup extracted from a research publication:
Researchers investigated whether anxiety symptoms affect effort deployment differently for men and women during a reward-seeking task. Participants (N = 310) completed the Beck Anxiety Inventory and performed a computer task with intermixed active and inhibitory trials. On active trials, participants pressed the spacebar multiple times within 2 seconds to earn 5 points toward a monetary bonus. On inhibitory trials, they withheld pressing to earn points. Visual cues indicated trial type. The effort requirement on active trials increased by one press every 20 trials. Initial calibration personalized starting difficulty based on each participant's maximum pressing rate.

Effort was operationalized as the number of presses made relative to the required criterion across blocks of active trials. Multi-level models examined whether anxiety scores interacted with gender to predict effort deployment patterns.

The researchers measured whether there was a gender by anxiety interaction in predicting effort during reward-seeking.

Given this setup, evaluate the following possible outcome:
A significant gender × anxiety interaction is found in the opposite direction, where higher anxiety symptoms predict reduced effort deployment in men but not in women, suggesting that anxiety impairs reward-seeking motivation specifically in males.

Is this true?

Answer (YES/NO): NO